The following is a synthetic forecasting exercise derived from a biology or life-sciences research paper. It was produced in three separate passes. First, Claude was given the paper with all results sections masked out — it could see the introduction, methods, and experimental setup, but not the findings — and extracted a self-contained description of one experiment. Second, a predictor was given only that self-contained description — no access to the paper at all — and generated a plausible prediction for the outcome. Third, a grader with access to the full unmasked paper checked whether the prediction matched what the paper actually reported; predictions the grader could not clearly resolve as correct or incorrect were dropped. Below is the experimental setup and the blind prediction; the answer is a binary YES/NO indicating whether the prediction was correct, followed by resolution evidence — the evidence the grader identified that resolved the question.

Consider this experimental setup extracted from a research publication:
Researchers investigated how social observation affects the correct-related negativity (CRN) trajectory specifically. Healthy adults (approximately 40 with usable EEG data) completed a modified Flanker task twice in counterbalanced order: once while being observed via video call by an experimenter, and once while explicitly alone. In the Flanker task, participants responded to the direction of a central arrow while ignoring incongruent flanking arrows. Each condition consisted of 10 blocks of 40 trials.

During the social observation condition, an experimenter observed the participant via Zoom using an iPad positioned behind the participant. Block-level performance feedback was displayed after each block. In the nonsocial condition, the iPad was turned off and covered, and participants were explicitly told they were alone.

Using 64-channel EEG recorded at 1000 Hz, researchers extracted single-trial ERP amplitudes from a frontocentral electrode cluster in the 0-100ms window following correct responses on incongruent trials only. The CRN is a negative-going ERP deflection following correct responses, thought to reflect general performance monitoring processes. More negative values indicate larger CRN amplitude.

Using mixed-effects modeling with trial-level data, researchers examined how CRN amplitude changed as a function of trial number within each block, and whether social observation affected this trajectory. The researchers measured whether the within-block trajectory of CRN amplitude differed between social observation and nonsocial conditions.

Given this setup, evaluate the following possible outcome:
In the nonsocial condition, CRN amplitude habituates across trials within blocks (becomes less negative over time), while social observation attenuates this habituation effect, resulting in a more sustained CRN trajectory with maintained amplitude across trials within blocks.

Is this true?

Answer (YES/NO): NO